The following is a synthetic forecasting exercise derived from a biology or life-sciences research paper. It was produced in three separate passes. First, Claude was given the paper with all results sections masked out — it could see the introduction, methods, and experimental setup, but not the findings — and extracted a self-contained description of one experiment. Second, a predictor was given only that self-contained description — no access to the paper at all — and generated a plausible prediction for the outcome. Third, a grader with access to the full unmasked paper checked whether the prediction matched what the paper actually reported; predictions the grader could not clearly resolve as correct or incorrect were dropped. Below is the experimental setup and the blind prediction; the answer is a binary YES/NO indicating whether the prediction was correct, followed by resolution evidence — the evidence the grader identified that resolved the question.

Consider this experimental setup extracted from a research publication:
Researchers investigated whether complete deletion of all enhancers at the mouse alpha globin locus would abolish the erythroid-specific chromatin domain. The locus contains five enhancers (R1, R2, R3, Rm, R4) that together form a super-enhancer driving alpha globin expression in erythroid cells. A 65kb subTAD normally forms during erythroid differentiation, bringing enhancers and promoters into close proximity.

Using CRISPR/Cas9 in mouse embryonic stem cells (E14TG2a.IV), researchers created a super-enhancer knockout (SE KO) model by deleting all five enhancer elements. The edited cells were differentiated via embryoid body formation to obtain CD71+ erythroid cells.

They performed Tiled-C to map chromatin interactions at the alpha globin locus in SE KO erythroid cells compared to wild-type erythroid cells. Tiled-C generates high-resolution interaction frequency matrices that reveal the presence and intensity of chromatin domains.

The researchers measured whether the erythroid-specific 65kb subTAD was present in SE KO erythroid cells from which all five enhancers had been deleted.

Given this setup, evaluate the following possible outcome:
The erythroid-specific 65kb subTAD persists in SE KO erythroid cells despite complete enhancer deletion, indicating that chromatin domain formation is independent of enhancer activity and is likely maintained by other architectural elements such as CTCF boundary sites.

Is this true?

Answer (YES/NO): NO